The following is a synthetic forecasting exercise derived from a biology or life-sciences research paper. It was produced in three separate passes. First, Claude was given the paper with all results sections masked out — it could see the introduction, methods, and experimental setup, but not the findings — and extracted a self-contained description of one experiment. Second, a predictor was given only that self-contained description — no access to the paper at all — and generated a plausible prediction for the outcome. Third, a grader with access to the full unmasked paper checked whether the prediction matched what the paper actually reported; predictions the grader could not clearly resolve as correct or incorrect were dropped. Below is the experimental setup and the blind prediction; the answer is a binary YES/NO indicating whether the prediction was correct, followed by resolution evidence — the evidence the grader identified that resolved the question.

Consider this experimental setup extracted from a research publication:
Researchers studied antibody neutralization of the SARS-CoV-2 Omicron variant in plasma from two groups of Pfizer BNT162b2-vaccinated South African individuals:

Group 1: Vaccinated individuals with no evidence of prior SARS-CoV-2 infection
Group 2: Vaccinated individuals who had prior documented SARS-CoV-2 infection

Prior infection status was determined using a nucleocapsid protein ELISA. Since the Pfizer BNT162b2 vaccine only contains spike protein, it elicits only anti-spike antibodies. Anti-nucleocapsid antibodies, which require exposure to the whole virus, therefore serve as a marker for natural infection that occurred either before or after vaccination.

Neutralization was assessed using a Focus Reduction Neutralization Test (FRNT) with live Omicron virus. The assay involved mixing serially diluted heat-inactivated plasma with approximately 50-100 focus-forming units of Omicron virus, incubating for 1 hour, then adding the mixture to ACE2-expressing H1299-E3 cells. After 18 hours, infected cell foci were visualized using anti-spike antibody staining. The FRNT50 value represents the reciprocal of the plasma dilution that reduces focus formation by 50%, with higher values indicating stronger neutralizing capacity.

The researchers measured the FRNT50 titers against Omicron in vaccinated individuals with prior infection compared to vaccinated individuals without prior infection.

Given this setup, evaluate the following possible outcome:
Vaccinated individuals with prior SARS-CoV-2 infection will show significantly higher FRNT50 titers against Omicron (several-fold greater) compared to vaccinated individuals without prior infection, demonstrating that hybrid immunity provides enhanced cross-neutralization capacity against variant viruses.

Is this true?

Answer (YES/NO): YES